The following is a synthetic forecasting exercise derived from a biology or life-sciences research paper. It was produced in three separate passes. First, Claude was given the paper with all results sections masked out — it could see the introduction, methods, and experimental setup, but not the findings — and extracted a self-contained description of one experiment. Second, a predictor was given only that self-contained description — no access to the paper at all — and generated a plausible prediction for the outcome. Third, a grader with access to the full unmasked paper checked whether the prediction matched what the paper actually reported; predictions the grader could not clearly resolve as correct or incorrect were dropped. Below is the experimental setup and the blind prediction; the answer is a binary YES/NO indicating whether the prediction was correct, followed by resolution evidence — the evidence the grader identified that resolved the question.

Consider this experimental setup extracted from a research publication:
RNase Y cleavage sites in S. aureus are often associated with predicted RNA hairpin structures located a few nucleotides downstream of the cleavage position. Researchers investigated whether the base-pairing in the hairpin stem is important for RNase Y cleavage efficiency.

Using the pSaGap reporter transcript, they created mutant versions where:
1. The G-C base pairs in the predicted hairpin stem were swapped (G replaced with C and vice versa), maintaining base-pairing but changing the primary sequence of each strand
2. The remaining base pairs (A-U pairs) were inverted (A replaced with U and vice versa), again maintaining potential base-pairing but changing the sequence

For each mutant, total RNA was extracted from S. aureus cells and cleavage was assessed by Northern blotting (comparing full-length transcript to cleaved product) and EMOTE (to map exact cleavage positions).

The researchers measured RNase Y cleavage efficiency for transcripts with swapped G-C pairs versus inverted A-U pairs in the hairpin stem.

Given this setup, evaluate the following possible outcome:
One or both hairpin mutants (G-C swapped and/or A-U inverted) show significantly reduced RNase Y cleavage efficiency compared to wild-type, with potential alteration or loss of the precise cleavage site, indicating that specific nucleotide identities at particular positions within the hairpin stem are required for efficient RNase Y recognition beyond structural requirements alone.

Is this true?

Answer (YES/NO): YES